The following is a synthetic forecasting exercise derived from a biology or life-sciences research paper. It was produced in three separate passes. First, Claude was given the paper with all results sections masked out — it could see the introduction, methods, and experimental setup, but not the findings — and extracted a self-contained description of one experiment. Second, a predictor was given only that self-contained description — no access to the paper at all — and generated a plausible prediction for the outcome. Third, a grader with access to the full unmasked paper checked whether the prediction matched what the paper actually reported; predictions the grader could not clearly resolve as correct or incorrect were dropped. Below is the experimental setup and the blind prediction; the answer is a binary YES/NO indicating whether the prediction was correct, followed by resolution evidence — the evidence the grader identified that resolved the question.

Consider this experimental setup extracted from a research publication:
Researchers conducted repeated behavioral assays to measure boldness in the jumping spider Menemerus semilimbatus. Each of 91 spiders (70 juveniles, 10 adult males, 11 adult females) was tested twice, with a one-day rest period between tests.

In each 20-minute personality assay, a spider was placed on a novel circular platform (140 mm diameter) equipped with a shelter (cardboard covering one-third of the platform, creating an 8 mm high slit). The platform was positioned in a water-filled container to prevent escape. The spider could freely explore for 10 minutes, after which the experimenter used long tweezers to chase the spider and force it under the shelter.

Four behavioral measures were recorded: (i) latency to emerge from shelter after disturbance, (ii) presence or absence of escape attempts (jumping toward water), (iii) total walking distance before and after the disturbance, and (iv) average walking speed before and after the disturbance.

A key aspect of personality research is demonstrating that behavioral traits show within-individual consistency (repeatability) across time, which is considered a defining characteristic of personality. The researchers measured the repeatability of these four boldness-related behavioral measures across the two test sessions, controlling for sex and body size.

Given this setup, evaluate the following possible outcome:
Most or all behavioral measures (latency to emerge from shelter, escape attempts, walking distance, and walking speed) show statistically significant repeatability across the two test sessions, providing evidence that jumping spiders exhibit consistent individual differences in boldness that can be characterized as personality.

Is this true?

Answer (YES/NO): YES